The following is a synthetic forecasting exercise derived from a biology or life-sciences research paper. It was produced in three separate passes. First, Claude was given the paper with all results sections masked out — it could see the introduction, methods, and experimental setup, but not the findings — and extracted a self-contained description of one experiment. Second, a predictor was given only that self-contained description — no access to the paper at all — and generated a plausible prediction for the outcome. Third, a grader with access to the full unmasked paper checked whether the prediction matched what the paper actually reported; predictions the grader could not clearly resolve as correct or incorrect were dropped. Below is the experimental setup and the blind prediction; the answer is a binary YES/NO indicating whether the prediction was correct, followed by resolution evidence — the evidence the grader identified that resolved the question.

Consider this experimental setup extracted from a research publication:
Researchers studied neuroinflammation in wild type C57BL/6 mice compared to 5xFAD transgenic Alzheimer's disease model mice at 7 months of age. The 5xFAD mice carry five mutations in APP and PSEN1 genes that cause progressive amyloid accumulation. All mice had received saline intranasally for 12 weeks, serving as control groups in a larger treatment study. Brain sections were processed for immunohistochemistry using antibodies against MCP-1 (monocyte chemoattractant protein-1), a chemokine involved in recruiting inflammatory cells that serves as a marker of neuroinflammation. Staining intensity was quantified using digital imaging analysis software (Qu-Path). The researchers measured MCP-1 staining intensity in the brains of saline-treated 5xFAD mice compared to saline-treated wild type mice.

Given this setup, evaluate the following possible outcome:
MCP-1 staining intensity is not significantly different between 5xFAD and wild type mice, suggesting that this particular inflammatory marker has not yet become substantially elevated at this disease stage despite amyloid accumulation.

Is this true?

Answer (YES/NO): NO